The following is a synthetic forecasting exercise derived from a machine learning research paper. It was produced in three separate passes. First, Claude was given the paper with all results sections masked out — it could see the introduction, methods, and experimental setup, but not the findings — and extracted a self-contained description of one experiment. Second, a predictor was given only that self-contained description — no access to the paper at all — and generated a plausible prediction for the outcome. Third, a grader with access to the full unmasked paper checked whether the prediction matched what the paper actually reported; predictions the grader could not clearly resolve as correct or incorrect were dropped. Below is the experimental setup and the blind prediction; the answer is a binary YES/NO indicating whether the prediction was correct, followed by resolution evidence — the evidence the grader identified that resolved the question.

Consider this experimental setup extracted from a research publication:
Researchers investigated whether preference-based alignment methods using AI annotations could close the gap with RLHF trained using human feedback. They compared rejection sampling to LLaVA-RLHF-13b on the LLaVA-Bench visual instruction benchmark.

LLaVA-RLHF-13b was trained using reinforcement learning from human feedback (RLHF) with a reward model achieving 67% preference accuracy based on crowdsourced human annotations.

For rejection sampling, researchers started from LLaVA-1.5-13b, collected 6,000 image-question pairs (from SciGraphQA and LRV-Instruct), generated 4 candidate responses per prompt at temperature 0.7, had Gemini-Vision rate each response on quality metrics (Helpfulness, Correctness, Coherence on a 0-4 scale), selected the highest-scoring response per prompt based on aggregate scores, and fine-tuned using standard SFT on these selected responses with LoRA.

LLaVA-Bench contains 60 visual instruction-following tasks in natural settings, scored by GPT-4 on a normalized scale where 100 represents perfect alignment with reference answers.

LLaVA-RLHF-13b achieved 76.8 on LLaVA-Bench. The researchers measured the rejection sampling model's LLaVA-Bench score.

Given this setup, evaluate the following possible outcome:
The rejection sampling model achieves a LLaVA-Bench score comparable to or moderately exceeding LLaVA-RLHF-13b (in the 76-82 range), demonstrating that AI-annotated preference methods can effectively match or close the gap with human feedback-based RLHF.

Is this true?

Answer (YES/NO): NO